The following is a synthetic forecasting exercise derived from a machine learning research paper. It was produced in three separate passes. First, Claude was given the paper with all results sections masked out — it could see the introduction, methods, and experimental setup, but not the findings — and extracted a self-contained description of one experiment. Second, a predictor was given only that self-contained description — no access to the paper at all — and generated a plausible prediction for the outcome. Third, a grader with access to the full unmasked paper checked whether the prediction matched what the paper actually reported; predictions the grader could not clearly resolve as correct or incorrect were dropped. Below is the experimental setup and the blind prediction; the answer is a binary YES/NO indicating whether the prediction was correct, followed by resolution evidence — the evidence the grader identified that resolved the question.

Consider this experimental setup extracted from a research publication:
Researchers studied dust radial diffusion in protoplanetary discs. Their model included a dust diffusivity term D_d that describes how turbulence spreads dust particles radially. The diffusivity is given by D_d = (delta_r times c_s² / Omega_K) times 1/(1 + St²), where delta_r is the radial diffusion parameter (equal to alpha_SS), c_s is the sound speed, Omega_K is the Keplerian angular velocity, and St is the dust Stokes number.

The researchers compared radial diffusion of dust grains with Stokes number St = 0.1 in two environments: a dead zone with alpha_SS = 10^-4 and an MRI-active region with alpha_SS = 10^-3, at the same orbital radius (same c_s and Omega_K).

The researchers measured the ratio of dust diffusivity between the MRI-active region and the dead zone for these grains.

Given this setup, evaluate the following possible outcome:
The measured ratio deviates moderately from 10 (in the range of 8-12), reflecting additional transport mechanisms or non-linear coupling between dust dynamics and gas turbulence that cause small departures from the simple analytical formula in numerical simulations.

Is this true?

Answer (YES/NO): NO